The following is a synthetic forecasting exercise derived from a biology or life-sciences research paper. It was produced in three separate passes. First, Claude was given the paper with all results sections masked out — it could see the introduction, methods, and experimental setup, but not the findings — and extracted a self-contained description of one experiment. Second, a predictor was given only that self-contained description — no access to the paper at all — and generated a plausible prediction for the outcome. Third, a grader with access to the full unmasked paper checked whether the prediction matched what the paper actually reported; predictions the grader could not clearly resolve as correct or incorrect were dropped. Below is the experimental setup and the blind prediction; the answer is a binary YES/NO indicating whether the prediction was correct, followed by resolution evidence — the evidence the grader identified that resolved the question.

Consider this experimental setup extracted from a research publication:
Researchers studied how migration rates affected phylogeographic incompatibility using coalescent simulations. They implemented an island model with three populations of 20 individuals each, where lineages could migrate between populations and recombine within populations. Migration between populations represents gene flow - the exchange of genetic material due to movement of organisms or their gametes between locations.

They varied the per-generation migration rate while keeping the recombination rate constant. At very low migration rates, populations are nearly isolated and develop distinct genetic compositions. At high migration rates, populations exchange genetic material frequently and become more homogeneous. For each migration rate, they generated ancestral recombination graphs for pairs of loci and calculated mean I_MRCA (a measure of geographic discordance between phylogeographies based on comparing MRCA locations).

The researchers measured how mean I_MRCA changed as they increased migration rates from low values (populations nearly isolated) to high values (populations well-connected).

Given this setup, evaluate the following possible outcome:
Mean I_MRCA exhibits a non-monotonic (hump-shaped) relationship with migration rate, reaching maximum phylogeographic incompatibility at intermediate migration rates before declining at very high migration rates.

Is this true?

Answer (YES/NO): NO